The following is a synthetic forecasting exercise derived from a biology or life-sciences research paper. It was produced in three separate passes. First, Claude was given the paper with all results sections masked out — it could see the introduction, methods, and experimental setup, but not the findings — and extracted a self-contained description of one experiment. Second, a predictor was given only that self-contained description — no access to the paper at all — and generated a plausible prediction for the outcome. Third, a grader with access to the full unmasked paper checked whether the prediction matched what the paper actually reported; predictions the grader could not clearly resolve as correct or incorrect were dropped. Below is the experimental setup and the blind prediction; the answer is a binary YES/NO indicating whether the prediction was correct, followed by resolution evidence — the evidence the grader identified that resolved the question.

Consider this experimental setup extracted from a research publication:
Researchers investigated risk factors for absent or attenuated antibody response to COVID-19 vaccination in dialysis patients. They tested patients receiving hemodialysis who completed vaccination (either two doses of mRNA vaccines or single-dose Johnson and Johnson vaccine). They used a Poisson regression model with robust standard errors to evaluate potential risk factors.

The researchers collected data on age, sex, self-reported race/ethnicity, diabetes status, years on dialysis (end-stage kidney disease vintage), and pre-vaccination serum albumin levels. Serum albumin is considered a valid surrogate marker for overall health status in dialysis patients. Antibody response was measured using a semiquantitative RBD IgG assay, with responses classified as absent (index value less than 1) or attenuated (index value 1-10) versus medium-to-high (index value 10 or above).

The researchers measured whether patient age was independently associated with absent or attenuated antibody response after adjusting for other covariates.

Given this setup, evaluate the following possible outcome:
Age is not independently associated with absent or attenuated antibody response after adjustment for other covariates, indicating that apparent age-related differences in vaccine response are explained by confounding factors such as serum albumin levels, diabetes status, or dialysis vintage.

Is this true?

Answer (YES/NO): NO